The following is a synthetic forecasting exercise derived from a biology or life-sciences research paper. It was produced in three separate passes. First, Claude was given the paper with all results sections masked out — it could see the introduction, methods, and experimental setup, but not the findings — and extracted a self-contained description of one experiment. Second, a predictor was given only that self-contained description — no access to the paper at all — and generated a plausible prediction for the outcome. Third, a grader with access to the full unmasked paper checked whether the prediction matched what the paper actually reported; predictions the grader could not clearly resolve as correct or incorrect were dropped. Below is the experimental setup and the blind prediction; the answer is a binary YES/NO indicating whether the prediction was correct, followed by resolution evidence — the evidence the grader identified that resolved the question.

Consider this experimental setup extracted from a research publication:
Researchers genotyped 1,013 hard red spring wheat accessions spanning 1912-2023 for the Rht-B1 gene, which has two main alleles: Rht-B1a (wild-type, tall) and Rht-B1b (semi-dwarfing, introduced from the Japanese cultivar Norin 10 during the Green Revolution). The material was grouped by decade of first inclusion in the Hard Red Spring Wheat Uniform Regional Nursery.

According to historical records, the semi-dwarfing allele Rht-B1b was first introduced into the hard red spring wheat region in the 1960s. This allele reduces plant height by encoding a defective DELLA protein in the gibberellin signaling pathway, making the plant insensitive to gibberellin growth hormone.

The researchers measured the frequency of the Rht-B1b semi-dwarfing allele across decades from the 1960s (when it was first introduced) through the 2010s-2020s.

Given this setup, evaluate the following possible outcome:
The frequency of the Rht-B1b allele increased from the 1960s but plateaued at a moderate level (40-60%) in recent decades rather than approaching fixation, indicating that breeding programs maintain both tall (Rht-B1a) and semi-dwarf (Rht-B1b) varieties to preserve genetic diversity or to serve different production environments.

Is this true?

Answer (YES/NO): NO